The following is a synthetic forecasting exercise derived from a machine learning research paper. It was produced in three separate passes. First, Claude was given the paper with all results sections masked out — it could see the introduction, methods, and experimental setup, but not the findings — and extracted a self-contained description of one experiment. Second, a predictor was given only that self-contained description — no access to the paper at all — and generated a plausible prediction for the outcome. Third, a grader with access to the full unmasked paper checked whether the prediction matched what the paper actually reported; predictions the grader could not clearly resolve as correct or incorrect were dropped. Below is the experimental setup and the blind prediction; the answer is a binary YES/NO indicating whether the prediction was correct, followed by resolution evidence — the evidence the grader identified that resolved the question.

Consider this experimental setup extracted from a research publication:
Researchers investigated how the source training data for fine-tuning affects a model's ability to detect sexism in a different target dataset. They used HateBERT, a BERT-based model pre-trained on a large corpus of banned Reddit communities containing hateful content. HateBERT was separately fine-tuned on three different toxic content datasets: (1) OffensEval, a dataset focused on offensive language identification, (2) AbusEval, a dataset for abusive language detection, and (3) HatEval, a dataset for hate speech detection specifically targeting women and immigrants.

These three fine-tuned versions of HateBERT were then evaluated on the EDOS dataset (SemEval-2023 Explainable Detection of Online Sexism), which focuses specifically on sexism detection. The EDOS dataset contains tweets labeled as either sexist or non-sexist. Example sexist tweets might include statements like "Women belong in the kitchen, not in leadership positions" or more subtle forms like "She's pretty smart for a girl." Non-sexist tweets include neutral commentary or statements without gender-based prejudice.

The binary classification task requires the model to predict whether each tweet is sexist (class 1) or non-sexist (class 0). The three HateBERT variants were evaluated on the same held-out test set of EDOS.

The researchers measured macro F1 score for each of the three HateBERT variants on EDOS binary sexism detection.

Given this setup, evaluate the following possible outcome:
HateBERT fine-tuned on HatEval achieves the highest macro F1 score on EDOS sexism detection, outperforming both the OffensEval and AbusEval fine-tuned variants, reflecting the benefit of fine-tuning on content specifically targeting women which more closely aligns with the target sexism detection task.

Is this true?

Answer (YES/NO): YES